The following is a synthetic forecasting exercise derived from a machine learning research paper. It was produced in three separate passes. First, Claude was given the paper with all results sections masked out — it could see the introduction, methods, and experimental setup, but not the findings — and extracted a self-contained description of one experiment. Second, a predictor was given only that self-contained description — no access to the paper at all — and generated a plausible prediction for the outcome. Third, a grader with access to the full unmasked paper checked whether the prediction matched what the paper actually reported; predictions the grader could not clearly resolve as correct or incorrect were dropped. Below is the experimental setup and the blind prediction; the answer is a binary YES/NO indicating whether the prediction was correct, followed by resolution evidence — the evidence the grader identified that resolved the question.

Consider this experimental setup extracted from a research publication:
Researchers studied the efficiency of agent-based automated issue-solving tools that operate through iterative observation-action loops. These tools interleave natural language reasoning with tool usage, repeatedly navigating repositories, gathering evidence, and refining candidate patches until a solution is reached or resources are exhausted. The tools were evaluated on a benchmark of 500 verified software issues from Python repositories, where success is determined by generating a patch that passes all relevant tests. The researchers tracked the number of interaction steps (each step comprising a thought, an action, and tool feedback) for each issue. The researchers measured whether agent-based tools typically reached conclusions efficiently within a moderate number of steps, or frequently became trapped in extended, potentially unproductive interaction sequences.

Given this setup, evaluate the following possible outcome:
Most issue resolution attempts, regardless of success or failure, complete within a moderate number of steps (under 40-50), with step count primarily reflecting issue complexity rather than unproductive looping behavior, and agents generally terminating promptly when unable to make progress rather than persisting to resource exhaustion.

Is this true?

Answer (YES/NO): NO